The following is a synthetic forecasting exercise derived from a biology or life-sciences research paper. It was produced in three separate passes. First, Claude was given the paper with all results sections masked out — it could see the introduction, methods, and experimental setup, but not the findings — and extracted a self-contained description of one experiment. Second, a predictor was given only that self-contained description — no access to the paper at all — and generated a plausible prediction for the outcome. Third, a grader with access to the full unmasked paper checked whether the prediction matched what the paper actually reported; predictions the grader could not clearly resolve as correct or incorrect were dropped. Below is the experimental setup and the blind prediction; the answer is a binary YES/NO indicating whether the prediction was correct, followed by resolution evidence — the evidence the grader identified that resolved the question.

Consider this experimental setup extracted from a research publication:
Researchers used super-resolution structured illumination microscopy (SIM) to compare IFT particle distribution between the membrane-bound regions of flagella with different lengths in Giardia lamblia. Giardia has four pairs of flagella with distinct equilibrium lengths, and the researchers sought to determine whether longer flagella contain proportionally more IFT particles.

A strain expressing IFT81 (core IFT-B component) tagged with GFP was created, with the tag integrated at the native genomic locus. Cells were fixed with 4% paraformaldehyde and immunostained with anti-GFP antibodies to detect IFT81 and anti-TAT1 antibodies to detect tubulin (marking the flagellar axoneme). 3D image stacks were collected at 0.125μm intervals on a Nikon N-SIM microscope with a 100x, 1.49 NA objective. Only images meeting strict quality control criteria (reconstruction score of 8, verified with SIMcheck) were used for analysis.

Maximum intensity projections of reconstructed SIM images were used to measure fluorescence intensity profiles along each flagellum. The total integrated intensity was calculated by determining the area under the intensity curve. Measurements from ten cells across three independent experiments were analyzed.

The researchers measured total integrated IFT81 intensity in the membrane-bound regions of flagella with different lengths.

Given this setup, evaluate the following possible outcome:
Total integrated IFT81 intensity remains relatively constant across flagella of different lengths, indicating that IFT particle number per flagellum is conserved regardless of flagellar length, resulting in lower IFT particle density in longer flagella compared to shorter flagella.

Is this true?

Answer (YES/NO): NO